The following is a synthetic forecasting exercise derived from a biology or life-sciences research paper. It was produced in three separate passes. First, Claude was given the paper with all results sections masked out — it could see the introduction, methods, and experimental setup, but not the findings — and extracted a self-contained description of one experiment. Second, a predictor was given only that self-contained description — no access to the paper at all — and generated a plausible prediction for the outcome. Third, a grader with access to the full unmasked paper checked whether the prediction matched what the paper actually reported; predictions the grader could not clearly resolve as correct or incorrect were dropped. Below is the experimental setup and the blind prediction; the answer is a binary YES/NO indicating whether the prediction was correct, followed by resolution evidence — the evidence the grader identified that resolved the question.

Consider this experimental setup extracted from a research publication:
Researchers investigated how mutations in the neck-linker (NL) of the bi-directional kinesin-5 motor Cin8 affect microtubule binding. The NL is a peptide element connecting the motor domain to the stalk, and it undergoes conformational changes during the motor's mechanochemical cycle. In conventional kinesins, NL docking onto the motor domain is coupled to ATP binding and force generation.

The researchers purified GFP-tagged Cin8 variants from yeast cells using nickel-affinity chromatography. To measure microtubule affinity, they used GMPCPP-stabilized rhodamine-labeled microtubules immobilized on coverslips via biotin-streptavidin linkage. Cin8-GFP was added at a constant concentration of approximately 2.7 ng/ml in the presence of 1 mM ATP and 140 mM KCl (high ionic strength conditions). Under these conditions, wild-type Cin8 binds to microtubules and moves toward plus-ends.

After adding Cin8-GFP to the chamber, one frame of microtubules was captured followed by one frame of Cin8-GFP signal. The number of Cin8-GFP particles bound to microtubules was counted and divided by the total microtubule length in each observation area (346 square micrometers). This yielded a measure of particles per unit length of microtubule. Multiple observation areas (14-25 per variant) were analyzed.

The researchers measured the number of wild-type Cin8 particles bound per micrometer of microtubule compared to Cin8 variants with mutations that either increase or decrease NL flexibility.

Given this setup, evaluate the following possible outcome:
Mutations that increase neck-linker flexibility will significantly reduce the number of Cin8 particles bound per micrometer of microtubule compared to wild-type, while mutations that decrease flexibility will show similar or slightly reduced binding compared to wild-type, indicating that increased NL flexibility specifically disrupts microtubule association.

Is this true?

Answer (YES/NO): NO